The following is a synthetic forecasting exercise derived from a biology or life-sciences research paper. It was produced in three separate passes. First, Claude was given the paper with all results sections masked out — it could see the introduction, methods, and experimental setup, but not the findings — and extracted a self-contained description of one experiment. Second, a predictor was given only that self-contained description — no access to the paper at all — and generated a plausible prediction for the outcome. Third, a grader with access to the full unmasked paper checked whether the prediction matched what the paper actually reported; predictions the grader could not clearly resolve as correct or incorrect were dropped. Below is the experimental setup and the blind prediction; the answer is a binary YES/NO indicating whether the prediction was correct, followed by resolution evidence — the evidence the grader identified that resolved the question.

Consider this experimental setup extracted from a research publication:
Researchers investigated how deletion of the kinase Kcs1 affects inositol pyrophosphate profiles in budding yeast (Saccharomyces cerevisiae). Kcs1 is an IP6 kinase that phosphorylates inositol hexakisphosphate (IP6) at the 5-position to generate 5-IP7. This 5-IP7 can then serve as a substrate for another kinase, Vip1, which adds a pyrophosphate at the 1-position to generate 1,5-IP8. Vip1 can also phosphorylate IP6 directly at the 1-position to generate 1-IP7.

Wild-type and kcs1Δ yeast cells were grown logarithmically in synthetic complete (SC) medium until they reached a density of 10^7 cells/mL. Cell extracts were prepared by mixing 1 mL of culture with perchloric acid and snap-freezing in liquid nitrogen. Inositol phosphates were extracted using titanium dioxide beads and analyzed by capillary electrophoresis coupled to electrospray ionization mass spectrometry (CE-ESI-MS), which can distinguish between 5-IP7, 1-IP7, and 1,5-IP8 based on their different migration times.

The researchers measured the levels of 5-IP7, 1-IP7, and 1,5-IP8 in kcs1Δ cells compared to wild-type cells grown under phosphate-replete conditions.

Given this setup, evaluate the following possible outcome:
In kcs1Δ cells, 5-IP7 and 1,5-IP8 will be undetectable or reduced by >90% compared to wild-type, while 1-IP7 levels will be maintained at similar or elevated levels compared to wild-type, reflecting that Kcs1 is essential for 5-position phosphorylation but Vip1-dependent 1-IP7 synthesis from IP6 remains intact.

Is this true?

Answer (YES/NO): NO